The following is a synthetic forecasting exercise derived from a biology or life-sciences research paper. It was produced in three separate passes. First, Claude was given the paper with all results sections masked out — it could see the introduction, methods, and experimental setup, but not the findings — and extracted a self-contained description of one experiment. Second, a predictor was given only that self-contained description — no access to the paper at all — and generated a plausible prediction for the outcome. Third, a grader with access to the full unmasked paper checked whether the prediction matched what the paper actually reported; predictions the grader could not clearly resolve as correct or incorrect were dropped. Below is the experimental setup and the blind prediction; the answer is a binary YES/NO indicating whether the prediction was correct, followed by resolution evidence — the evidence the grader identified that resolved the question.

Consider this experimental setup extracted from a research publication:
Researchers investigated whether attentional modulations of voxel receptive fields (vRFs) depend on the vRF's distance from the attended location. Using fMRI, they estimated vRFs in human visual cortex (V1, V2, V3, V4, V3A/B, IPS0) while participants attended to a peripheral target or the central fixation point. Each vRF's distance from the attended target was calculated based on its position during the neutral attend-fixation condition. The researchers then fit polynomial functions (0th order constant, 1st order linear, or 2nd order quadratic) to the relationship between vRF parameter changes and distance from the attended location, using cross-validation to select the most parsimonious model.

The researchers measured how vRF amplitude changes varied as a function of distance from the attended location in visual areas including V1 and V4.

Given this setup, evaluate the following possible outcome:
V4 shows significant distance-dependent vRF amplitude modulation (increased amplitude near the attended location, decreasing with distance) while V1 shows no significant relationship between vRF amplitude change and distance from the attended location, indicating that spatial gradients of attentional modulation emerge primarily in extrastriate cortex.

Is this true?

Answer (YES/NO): NO